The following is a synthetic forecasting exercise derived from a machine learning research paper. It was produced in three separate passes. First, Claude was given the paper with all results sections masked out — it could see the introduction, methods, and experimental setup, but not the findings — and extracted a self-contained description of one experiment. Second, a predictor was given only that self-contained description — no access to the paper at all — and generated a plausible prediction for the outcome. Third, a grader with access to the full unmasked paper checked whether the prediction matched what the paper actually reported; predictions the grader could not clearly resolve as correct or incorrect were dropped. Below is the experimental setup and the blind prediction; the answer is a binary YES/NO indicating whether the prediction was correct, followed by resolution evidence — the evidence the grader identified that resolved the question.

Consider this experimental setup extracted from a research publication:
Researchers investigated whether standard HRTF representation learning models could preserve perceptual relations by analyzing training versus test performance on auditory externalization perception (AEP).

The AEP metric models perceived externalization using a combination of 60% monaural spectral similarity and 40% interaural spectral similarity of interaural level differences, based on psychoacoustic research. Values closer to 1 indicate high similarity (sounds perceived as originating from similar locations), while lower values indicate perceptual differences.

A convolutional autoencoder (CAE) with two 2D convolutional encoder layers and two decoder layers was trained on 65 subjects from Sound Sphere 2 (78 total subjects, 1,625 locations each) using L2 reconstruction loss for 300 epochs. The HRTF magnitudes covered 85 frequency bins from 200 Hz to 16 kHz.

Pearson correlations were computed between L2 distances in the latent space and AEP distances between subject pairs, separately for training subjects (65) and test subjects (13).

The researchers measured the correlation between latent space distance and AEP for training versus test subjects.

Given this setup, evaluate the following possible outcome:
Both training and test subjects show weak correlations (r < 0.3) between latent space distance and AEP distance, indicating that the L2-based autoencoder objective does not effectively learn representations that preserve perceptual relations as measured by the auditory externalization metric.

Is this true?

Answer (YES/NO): NO